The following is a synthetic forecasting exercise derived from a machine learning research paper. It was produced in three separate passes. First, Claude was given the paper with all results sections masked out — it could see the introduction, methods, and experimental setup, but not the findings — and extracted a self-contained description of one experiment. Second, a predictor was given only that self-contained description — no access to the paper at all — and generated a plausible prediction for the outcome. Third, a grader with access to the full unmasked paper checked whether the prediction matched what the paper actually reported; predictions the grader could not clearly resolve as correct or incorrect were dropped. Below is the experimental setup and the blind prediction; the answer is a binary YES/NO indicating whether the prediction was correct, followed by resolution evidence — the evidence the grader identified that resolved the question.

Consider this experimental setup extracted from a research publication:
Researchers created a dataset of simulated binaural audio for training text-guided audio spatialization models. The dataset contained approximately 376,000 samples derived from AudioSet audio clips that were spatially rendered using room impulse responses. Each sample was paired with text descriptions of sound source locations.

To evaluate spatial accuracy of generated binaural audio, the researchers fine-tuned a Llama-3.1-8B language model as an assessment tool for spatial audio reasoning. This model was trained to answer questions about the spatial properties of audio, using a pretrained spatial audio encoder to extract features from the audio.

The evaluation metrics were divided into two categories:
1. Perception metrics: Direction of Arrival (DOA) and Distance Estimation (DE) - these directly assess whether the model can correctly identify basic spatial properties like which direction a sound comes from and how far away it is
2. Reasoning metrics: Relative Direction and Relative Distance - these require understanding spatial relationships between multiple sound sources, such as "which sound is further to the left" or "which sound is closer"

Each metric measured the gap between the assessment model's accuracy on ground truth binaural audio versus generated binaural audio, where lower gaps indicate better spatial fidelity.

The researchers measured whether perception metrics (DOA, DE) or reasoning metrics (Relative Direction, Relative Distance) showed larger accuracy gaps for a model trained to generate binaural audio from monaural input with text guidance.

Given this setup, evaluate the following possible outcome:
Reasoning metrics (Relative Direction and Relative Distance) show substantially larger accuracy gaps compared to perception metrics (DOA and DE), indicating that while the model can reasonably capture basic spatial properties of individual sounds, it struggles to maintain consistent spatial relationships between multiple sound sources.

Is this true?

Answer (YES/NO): YES